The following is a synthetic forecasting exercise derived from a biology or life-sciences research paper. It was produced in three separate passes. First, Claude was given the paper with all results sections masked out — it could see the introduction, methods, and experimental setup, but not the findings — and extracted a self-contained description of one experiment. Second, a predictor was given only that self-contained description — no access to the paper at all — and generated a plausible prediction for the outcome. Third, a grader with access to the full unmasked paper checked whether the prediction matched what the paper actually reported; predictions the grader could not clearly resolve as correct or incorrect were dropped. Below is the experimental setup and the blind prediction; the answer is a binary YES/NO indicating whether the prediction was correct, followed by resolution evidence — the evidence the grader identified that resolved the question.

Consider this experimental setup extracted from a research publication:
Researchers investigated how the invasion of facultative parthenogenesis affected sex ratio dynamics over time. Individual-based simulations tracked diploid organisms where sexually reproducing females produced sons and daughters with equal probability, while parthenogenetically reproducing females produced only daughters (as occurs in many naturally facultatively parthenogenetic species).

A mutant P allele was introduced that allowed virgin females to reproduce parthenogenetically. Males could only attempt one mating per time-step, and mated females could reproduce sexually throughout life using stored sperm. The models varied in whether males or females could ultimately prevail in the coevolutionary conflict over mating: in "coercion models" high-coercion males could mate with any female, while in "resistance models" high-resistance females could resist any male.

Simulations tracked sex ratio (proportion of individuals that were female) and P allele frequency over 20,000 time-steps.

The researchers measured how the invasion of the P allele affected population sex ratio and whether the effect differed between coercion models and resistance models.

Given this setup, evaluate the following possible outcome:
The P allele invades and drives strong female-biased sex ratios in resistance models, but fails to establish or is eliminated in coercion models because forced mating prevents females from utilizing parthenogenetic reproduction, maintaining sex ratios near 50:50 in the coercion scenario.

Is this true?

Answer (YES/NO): NO